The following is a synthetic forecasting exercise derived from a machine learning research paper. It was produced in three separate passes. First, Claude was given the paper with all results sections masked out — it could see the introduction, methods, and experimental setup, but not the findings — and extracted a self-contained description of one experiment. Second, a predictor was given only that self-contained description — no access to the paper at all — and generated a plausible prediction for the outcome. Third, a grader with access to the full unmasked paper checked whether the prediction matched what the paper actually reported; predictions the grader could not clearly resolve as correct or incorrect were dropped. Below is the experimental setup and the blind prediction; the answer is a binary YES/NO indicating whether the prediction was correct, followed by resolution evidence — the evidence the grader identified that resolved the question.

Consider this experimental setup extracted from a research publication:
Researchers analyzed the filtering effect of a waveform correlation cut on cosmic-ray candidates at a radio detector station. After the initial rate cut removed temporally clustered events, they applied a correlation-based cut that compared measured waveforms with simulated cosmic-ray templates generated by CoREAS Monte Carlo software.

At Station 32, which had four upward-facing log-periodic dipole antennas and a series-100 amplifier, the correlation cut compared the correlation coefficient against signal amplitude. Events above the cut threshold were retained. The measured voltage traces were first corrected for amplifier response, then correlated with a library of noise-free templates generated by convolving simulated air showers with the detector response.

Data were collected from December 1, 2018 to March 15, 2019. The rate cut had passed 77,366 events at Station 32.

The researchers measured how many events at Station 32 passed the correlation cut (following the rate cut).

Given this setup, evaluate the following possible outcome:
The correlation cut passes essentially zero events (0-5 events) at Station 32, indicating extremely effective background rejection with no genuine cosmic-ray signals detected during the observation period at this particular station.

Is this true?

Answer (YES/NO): NO